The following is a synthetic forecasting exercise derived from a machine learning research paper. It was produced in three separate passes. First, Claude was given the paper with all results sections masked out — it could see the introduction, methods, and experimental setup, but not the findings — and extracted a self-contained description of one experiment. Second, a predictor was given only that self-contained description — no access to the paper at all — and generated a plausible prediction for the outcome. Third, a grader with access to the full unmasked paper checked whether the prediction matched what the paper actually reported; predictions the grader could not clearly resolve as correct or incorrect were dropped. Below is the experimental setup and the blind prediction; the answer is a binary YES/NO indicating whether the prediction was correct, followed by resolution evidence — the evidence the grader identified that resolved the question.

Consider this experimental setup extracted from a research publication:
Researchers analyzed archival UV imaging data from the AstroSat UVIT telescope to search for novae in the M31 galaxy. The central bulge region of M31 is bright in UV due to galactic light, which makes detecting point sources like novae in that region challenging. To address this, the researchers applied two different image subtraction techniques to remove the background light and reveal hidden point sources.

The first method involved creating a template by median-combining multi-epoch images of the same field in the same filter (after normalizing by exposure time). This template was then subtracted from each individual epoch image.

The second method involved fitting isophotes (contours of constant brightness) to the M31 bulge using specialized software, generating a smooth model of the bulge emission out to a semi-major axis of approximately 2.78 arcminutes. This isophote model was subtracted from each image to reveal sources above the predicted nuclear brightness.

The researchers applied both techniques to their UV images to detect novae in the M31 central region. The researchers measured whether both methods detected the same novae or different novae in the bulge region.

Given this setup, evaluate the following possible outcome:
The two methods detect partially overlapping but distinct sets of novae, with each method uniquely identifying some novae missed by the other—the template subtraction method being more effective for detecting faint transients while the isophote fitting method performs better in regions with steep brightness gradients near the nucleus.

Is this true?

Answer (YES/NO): NO